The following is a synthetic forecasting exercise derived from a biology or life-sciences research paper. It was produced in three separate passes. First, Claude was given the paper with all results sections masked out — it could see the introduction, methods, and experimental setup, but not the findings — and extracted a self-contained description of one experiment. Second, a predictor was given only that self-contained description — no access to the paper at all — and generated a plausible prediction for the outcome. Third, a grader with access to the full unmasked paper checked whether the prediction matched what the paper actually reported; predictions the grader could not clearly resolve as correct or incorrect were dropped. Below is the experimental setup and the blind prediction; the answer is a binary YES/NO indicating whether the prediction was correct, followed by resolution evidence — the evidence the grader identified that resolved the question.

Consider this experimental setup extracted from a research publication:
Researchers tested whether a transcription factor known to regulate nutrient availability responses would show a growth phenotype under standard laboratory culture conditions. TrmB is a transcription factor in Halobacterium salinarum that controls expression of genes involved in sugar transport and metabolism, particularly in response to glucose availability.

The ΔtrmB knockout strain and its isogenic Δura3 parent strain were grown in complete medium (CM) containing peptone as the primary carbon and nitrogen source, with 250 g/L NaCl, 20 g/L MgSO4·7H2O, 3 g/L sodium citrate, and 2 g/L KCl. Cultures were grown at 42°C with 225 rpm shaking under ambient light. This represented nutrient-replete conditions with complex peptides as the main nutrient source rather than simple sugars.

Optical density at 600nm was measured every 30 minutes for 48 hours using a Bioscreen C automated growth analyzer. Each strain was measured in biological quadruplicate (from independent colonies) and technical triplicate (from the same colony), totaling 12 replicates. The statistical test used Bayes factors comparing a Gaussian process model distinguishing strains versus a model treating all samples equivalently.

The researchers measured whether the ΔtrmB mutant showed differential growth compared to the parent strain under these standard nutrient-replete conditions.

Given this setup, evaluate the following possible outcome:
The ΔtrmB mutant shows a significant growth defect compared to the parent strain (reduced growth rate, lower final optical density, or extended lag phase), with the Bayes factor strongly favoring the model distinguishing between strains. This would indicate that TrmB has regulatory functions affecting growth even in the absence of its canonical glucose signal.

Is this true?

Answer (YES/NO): YES